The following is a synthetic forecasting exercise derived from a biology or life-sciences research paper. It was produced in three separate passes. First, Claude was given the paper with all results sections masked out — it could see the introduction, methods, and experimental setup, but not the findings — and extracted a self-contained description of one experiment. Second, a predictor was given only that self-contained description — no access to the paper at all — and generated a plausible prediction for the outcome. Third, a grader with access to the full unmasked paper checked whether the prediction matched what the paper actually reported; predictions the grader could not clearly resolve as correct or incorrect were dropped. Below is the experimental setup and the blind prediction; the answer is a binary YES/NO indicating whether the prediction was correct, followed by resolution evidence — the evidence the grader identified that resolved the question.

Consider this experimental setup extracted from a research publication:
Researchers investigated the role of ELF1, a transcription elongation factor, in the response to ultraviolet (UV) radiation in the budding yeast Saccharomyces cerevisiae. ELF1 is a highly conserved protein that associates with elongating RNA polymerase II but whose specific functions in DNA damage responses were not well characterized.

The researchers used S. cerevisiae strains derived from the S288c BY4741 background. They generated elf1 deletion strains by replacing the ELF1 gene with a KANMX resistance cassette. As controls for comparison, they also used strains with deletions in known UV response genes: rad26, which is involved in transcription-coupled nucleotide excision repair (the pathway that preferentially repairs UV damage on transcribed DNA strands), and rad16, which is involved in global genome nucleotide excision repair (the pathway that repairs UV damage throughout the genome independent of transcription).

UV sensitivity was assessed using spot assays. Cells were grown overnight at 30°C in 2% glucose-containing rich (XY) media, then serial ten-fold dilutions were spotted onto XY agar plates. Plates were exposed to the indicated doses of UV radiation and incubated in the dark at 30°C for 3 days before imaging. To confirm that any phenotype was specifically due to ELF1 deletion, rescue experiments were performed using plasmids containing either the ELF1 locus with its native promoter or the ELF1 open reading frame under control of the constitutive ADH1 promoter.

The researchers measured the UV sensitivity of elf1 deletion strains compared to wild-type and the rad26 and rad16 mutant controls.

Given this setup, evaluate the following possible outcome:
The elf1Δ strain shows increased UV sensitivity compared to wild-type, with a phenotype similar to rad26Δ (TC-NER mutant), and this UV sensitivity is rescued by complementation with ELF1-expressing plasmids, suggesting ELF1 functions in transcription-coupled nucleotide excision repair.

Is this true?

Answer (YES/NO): NO